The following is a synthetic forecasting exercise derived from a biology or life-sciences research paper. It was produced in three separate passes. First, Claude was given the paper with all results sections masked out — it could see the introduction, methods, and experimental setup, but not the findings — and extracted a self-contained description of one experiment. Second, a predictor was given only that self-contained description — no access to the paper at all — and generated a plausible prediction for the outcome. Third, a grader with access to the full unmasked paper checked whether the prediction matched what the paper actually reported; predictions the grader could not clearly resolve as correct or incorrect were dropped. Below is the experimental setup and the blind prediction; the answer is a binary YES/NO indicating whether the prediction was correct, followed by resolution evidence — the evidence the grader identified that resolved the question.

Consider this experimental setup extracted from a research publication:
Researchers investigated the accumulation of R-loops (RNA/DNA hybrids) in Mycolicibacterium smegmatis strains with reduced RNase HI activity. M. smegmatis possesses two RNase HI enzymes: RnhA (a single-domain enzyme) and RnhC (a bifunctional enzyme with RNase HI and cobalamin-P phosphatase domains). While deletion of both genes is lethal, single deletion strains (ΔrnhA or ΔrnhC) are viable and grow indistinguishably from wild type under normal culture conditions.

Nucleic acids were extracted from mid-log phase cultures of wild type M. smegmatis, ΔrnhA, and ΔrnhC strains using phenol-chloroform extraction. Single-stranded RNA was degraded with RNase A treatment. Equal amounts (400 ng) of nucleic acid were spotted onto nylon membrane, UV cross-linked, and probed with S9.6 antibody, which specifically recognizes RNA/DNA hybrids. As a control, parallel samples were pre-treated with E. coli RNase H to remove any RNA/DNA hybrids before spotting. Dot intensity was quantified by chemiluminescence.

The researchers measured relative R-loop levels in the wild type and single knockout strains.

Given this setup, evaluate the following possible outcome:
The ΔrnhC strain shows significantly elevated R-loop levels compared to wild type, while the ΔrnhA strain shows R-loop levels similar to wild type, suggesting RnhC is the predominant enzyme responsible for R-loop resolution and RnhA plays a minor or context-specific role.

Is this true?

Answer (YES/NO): NO